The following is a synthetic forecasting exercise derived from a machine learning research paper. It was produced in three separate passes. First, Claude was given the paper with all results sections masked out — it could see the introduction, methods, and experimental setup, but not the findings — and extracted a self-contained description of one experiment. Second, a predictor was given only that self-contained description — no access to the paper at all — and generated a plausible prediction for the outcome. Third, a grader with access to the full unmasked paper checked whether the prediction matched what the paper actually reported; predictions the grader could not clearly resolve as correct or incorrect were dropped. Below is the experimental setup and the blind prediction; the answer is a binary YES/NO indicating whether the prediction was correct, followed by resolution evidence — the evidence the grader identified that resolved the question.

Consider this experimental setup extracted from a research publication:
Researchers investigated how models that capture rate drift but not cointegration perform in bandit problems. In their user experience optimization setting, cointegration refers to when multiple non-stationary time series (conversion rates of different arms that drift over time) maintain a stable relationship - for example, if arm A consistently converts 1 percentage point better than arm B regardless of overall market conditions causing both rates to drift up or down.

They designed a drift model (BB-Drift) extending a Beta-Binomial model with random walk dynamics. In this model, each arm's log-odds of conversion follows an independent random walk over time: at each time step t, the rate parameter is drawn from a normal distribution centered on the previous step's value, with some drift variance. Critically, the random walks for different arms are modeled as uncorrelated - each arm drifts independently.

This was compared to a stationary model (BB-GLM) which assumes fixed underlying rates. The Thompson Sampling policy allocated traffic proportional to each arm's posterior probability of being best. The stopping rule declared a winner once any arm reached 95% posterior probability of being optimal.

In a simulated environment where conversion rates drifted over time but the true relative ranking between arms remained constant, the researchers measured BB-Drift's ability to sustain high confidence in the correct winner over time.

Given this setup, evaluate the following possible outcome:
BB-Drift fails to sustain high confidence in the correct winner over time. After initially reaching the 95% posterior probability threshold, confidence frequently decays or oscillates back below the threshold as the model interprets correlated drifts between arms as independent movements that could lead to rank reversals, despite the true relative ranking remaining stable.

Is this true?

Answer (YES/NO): YES